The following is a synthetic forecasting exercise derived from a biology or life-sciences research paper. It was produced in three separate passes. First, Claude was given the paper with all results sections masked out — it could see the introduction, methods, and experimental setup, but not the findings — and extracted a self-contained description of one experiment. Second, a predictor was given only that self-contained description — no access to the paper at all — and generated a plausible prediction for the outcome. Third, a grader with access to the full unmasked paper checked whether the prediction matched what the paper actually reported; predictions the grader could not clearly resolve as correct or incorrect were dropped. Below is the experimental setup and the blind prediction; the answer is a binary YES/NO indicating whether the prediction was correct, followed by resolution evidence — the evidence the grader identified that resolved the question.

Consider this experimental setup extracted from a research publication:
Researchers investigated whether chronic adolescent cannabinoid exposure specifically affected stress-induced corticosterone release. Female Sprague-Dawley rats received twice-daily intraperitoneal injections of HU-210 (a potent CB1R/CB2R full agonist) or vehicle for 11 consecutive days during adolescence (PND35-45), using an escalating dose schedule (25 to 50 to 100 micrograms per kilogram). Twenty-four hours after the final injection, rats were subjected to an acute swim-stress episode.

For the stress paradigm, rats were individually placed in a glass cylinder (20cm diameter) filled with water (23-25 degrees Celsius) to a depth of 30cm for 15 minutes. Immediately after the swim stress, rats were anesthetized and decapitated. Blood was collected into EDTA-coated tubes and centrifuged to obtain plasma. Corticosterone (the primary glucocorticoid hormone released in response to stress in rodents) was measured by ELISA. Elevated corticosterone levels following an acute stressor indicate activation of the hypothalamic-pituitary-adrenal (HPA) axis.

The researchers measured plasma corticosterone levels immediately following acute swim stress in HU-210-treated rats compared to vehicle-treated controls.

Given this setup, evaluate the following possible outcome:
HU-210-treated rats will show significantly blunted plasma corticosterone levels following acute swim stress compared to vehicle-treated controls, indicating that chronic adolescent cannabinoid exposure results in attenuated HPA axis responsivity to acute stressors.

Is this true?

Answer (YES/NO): NO